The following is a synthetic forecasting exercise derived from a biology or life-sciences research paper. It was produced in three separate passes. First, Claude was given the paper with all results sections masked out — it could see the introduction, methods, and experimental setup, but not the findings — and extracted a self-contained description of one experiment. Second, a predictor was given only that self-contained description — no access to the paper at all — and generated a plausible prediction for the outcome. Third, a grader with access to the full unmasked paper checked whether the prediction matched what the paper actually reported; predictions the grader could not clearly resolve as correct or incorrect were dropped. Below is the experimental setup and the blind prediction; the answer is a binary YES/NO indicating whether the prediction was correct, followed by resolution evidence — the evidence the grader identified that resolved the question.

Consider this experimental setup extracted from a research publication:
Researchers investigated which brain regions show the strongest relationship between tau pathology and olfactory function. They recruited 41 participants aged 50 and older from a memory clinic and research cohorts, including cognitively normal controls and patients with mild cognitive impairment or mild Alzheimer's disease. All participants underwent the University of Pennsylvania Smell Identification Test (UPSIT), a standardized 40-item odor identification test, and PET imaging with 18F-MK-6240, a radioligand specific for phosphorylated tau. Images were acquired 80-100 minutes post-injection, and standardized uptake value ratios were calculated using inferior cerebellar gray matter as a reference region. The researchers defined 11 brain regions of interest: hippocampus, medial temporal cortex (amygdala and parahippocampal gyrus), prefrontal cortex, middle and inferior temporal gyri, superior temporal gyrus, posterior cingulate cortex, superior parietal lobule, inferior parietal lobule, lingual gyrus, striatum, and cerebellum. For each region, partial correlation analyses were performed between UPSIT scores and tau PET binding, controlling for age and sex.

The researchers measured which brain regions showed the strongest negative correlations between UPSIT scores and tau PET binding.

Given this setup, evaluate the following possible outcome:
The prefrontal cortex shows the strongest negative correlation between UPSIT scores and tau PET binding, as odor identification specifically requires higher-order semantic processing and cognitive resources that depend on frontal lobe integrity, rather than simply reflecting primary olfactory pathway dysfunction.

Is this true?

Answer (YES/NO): NO